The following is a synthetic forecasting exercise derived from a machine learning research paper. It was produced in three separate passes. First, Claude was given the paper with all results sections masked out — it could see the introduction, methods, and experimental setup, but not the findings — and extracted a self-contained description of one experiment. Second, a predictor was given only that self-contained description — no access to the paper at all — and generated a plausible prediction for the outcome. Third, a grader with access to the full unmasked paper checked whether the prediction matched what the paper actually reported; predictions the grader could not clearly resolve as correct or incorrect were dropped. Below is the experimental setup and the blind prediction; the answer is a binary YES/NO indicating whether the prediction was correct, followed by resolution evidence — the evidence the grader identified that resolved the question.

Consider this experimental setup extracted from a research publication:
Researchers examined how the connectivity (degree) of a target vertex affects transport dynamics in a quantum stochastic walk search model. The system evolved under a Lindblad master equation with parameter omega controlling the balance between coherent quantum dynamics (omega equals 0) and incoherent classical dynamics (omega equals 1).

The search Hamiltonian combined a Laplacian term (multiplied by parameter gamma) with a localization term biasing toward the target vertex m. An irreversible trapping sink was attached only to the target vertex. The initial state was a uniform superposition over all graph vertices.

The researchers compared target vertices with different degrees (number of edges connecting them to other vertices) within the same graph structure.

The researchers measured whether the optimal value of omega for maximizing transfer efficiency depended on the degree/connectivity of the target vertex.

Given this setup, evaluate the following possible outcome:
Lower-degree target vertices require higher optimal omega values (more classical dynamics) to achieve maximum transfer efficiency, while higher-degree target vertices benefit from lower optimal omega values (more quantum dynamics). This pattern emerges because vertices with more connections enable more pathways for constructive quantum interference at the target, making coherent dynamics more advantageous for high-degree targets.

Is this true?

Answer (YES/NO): NO